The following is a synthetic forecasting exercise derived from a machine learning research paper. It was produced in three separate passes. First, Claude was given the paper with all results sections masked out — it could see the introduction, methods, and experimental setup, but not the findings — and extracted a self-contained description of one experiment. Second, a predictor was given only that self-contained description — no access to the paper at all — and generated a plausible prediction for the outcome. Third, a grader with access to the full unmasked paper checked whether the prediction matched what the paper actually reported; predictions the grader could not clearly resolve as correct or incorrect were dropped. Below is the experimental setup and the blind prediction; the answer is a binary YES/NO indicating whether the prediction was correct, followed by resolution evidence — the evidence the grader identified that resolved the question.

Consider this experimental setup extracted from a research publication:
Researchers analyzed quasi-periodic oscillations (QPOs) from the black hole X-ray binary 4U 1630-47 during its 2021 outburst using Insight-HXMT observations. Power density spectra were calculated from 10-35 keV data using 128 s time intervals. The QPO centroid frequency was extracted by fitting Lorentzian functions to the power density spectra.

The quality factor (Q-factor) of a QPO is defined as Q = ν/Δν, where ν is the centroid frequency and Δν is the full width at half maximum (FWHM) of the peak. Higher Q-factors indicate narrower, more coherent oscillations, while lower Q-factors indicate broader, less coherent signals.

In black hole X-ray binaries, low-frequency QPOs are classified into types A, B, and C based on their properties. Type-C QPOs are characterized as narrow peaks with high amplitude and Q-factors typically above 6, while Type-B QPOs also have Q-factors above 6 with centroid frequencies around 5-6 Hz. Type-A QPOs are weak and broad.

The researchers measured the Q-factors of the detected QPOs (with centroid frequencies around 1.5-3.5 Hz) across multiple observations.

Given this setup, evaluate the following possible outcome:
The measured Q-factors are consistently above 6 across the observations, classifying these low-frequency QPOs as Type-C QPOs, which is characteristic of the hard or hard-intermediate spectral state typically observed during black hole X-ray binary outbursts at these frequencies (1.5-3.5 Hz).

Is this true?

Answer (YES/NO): NO